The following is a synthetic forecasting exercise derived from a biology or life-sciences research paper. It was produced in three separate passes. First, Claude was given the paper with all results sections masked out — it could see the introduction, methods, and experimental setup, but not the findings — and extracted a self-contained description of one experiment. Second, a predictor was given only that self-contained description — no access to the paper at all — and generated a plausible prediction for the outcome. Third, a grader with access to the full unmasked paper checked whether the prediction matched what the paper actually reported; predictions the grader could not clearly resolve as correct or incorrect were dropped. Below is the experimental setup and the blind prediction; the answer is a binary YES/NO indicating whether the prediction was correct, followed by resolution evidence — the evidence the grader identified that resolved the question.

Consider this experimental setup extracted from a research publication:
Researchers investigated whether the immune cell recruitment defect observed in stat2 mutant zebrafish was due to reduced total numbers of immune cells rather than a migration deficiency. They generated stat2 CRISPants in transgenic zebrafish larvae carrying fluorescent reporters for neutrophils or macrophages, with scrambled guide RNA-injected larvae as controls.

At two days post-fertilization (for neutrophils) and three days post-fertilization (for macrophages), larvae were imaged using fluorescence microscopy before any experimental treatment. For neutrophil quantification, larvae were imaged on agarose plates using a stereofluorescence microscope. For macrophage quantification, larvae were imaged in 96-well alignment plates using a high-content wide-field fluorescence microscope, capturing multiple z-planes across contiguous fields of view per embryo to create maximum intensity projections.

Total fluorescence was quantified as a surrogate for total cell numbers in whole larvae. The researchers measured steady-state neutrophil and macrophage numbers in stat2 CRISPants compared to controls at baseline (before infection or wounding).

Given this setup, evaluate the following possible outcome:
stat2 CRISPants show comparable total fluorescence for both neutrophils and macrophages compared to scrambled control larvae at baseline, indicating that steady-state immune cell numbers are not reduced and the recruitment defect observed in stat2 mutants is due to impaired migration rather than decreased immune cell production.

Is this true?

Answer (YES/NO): NO